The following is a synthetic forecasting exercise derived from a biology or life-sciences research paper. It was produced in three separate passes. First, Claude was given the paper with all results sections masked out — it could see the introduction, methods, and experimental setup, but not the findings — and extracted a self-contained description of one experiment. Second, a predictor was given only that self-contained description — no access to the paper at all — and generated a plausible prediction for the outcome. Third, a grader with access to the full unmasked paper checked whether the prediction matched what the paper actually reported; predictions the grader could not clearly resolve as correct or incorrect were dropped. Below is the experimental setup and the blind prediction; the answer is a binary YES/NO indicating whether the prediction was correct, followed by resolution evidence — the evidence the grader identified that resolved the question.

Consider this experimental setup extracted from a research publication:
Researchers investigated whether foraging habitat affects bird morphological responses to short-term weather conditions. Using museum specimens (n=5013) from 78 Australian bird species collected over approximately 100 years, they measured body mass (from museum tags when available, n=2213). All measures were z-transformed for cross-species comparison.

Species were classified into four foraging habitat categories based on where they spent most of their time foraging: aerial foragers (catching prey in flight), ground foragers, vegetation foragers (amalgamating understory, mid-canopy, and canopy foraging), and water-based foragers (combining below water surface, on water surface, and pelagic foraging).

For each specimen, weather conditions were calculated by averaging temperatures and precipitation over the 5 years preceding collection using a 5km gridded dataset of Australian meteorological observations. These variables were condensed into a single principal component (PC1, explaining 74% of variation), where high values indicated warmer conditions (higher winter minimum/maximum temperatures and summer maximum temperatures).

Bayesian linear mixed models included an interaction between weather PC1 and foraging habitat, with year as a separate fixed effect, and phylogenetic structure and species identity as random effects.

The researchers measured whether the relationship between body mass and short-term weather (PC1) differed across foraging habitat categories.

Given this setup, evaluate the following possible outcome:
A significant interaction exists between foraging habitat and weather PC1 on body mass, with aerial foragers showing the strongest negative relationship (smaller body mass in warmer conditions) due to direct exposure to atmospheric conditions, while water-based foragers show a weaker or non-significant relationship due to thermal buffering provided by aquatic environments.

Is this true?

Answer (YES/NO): NO